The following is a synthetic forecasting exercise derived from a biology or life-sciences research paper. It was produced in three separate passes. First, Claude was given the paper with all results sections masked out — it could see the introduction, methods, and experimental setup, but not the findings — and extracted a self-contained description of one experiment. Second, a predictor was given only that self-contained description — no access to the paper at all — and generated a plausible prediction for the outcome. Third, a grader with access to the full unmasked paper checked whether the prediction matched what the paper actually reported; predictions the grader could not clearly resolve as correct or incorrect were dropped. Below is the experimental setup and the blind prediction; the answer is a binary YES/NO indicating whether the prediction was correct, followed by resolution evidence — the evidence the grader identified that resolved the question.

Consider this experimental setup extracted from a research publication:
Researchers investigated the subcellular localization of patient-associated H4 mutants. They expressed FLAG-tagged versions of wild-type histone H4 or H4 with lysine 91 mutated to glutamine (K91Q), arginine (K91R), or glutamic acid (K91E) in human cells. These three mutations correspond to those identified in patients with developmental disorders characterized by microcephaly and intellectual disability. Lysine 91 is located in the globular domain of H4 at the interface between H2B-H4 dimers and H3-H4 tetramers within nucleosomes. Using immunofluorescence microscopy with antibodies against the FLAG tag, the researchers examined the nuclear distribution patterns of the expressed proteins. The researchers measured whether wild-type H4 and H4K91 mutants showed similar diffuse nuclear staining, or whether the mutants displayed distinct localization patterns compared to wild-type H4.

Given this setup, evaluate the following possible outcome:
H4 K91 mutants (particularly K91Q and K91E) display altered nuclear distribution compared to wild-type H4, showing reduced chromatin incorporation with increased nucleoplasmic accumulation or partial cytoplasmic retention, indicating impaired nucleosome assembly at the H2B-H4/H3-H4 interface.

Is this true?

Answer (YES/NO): NO